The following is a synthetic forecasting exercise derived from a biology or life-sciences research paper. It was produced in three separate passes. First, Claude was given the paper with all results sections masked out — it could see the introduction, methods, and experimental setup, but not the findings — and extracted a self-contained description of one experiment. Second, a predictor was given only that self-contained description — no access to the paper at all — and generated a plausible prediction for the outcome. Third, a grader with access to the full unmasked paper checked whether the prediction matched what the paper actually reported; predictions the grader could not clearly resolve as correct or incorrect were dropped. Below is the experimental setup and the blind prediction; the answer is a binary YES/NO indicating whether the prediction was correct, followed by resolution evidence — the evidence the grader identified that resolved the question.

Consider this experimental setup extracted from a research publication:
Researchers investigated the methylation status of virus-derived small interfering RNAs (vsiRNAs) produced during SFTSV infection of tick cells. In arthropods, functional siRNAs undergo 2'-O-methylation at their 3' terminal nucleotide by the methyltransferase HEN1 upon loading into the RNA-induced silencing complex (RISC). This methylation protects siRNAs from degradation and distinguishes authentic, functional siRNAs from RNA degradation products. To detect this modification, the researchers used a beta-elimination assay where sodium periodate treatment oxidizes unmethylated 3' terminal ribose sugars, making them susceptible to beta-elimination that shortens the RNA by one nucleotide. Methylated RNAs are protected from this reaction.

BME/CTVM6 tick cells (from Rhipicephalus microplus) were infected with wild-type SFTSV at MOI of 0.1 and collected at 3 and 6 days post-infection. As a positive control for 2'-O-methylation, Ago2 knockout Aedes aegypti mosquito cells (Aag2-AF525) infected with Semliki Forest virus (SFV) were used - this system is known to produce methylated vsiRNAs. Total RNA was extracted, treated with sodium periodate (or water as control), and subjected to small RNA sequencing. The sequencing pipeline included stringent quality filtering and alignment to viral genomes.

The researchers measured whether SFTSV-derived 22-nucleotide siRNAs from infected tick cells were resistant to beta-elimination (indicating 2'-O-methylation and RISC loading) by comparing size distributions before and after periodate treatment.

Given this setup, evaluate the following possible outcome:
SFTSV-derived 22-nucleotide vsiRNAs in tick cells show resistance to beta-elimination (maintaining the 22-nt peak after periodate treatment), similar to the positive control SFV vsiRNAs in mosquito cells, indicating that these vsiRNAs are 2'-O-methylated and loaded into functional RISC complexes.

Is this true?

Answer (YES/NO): NO